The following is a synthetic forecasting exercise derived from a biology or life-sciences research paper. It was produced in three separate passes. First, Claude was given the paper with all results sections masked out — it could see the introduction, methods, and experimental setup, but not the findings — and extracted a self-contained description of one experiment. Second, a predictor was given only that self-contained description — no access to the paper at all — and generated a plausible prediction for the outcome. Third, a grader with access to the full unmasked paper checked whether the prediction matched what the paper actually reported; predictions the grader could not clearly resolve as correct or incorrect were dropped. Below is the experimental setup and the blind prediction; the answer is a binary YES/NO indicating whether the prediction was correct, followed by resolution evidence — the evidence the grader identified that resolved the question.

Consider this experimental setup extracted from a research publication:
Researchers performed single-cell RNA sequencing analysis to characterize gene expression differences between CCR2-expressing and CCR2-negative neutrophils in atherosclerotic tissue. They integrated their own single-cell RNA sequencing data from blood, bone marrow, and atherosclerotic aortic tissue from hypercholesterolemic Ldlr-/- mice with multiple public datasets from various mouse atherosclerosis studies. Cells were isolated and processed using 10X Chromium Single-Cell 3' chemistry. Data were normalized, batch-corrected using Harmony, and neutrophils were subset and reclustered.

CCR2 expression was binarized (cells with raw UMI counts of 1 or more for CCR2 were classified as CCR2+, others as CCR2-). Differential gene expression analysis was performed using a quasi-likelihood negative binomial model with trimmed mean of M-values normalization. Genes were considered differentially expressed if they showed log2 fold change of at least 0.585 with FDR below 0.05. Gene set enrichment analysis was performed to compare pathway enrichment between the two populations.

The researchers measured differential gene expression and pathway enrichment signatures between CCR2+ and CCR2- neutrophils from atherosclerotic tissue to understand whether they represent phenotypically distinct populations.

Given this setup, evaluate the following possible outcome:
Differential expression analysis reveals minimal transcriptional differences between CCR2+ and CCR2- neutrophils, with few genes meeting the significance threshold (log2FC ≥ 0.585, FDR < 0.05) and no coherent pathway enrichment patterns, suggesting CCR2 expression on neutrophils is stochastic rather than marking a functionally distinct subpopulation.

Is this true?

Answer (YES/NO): NO